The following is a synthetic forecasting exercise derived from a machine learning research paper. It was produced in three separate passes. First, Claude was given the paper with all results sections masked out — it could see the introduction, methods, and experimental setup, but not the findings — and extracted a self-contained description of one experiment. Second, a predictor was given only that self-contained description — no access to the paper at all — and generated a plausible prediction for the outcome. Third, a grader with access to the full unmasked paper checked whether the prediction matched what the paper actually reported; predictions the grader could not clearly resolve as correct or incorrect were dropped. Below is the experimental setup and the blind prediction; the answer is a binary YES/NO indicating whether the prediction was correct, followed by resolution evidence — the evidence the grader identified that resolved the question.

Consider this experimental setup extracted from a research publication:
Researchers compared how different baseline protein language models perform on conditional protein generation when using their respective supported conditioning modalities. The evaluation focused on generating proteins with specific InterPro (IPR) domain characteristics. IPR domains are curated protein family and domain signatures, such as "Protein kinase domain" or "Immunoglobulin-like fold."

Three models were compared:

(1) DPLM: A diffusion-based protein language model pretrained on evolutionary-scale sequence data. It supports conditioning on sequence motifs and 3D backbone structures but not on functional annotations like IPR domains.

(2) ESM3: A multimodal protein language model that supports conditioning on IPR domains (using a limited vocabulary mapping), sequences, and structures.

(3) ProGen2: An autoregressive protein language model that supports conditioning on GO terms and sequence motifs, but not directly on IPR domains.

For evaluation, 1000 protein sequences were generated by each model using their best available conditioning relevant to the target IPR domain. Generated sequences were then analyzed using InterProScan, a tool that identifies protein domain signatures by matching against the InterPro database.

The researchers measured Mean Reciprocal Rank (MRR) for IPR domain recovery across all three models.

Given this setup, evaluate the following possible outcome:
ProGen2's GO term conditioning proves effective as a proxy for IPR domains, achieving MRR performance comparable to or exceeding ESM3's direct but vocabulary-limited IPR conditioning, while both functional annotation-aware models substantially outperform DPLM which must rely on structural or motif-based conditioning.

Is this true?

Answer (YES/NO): YES